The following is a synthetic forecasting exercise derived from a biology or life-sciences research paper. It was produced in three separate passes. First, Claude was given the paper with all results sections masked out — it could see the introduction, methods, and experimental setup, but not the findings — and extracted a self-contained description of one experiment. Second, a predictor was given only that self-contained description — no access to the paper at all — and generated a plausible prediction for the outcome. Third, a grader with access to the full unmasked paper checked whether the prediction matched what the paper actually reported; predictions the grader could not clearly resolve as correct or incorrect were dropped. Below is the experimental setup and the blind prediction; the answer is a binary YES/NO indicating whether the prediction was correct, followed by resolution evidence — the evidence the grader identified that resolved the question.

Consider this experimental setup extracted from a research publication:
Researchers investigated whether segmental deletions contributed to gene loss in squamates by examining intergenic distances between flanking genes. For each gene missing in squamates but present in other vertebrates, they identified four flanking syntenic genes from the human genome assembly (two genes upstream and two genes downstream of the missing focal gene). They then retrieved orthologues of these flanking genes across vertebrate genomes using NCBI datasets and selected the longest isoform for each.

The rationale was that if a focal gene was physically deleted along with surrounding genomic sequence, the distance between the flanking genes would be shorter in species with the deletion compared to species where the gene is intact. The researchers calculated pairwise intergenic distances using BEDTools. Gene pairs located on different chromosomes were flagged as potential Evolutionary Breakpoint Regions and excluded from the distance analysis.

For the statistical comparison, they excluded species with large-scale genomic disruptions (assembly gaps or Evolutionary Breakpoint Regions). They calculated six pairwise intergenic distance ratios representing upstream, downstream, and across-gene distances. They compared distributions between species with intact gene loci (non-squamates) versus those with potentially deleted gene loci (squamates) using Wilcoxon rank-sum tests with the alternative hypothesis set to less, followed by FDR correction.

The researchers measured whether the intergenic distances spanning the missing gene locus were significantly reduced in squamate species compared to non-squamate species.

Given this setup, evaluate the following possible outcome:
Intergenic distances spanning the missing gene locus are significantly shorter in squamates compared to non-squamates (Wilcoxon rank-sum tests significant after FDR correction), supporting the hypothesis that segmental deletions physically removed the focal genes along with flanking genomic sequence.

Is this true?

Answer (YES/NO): YES